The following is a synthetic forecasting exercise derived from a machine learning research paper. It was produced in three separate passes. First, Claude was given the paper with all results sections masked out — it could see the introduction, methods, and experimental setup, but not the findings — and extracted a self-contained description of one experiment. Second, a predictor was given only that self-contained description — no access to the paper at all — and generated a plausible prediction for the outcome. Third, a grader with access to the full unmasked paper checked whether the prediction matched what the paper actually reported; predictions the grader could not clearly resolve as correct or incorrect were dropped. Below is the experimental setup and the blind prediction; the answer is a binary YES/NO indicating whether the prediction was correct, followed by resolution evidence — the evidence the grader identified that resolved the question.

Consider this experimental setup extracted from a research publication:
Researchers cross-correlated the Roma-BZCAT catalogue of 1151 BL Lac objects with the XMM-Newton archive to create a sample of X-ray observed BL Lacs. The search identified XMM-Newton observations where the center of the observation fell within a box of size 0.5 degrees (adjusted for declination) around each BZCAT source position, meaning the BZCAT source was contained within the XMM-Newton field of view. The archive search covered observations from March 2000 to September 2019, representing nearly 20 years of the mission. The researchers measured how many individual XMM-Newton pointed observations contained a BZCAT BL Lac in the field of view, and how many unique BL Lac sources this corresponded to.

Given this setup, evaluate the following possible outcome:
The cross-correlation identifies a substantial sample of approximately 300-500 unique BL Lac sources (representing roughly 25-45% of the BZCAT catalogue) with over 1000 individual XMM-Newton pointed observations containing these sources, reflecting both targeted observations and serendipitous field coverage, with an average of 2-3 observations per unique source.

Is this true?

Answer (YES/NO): NO